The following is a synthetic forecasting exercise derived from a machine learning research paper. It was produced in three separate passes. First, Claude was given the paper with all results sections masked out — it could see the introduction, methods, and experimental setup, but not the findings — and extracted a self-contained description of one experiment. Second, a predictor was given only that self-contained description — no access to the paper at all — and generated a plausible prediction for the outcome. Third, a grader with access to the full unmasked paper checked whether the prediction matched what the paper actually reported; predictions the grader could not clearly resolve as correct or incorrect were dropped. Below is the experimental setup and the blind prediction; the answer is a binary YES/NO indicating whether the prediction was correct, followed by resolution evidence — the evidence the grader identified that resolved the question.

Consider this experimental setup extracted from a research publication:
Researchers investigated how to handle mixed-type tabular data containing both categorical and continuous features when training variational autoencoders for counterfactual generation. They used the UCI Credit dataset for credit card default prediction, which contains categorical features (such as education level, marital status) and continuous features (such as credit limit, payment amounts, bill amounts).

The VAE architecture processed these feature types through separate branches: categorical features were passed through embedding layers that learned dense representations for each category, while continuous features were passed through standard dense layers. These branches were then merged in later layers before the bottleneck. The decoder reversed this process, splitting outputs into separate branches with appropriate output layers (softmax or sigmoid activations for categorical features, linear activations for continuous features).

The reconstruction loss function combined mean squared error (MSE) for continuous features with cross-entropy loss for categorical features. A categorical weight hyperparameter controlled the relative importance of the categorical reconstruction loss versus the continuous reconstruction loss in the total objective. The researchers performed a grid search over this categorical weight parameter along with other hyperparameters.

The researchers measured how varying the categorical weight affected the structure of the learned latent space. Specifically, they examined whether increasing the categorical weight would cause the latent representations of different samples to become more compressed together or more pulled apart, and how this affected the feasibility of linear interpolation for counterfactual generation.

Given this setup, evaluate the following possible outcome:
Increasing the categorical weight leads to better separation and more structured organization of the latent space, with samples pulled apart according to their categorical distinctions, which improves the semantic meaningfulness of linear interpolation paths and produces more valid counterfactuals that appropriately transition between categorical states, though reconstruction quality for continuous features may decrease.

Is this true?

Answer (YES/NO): NO